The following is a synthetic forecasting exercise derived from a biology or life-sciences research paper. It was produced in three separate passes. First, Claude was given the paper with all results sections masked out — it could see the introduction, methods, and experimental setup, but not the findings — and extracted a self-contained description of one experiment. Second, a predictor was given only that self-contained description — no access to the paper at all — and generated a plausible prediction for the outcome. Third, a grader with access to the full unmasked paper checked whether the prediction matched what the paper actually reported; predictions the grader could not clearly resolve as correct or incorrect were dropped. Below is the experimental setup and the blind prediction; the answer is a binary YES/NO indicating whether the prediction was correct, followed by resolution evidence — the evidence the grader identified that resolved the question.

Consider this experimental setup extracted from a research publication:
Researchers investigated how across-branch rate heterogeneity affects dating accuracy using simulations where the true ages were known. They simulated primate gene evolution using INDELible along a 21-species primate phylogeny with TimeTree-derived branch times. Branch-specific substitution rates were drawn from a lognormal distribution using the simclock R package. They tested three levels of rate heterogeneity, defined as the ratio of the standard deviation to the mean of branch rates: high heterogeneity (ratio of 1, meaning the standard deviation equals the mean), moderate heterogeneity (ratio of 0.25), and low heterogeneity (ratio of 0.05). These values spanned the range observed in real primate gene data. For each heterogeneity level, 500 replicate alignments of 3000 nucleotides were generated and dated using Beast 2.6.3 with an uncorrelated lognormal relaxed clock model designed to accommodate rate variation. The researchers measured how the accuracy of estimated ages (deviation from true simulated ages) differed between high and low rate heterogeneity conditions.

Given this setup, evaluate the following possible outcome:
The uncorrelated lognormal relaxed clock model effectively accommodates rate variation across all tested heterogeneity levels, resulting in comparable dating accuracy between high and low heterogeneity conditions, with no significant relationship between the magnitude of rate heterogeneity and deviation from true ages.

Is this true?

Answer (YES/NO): NO